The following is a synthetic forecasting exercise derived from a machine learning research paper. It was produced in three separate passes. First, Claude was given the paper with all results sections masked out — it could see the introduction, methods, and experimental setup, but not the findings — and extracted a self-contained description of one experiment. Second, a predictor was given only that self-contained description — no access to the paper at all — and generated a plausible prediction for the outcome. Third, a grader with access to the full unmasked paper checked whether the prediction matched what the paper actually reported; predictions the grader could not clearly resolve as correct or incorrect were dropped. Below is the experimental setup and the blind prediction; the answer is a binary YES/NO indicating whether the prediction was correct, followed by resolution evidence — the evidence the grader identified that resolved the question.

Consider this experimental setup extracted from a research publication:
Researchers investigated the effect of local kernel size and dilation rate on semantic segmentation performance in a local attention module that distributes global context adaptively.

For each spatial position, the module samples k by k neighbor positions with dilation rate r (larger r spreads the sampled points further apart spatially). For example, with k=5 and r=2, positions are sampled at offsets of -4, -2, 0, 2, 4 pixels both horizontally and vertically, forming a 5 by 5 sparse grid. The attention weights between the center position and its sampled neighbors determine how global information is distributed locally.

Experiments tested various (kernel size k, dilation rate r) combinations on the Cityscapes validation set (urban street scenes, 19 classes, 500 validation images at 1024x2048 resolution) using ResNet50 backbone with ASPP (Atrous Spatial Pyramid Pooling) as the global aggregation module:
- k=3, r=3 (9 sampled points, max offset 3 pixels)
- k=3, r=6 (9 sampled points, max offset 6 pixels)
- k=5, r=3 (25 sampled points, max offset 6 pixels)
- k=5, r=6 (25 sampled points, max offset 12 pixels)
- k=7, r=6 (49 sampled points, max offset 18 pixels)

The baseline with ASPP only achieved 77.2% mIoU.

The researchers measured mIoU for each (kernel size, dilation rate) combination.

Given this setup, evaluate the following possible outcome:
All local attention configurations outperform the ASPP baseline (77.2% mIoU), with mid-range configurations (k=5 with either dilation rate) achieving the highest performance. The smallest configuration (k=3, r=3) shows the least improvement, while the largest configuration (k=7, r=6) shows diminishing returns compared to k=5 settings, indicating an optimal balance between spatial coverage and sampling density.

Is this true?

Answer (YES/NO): NO